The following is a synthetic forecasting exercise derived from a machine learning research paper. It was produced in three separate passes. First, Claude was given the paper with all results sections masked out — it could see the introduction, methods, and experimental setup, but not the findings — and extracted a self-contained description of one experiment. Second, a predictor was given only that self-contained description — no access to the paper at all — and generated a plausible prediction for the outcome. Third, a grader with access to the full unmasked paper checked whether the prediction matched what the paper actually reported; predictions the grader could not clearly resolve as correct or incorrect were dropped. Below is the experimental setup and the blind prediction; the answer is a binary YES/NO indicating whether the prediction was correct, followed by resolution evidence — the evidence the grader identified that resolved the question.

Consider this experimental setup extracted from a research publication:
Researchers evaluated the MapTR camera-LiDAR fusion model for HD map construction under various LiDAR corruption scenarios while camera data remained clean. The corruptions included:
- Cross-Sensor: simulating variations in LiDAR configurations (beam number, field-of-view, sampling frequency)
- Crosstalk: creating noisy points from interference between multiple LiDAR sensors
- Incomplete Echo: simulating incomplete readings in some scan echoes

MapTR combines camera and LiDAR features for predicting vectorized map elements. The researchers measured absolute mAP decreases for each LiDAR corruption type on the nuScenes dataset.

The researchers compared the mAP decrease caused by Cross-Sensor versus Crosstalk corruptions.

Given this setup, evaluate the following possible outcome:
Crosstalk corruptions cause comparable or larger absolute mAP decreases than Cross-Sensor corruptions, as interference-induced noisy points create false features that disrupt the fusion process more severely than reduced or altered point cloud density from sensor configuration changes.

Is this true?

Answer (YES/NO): NO